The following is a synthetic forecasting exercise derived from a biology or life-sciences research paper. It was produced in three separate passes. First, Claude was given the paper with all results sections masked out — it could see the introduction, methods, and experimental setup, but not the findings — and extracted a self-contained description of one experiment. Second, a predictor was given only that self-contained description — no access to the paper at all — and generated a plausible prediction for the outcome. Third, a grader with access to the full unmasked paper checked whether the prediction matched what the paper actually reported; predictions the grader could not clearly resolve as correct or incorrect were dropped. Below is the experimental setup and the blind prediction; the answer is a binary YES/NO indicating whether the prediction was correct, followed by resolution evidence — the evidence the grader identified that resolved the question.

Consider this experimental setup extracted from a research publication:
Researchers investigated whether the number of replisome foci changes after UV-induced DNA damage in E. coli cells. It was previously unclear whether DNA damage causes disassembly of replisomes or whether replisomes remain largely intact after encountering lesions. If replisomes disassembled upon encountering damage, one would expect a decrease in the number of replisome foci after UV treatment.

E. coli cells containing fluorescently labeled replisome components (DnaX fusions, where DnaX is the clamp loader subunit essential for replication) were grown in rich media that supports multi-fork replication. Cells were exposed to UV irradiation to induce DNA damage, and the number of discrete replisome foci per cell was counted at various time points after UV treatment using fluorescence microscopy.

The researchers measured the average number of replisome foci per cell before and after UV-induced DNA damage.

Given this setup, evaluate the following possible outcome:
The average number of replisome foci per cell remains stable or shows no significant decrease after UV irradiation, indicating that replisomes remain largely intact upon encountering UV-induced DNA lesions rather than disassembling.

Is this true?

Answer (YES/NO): YES